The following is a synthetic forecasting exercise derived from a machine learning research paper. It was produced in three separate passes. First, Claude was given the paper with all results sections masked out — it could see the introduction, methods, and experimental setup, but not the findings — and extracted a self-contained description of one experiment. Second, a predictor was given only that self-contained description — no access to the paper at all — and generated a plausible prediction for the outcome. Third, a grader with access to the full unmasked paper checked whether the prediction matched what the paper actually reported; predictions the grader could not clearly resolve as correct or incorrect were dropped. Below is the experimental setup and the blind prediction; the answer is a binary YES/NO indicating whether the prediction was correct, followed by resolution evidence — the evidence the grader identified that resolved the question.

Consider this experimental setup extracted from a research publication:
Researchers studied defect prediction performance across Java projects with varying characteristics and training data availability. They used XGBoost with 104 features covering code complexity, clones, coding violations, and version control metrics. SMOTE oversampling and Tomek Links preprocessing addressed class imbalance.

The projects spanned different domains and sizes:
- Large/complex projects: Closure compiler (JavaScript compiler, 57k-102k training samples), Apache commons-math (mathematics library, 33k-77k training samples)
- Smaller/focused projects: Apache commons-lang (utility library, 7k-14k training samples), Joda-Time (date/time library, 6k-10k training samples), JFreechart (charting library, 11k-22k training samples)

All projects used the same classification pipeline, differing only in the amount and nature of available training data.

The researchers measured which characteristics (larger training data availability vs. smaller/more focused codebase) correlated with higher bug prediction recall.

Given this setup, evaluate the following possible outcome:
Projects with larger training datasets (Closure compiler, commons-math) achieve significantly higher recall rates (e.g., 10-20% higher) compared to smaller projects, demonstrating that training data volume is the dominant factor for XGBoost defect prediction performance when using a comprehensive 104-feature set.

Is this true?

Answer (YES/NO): NO